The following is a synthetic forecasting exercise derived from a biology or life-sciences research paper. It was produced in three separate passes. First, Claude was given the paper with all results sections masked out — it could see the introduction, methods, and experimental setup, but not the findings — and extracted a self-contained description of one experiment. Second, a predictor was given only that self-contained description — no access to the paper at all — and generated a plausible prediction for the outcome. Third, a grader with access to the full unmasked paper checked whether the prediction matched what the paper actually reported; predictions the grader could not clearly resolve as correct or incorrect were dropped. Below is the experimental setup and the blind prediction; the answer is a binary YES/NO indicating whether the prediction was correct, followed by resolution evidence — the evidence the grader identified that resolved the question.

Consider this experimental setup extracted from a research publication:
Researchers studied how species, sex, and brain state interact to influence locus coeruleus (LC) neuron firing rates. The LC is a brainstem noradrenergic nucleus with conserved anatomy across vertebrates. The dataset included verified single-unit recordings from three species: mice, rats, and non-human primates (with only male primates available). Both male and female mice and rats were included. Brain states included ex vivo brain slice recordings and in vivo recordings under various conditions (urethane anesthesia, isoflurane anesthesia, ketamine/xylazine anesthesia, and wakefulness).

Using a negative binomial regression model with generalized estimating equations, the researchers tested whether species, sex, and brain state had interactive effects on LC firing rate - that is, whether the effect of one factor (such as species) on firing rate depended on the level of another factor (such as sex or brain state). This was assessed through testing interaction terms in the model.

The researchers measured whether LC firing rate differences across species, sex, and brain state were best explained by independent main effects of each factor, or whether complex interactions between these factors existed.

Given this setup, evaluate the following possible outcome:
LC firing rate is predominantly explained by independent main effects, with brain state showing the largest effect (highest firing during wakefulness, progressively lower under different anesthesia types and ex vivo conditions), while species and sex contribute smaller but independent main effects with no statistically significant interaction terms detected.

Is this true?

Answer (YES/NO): NO